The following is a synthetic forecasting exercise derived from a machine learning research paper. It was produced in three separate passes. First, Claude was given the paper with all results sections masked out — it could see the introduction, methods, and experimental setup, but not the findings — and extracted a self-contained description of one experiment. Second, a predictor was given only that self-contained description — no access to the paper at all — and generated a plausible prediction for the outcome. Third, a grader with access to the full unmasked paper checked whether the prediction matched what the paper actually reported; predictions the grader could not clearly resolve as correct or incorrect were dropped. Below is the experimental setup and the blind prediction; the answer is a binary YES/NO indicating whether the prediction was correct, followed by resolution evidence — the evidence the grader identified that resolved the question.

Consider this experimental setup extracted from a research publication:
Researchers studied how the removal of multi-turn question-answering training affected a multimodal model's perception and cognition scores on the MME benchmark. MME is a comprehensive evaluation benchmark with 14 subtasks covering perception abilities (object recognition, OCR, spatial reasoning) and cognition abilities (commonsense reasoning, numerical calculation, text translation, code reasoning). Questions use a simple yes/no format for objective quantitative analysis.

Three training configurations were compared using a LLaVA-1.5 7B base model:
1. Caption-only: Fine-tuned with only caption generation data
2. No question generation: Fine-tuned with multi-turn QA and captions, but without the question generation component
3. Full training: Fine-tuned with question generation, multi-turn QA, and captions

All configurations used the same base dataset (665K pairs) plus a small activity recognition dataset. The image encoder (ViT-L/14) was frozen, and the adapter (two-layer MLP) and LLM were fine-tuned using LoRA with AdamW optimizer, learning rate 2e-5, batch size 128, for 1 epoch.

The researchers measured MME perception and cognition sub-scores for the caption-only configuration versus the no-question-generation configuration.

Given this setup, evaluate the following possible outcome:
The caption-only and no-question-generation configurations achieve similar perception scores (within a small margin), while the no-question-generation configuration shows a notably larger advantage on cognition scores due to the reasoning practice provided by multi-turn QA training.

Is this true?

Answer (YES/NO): NO